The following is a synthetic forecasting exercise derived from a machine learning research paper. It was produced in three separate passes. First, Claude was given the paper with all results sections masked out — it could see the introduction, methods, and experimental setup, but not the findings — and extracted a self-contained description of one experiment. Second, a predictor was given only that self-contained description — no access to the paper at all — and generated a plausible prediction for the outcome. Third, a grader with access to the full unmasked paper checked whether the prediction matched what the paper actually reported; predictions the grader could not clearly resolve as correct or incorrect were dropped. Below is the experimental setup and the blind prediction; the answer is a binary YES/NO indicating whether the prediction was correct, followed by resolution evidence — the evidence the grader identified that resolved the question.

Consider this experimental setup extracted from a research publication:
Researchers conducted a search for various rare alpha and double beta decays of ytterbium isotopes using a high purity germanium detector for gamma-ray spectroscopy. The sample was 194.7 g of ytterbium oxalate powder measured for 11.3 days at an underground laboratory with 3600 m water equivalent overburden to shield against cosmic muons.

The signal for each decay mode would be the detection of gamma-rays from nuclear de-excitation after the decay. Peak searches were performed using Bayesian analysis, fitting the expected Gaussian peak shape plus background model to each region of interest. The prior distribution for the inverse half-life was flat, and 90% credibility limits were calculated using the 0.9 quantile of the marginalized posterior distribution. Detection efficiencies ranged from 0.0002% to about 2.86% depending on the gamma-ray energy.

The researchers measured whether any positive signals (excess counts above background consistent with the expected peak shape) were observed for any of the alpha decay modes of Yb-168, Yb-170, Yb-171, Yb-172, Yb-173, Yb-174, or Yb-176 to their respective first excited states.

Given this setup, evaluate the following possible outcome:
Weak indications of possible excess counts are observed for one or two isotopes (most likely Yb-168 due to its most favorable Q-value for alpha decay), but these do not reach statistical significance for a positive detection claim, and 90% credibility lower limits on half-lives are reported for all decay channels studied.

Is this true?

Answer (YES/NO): NO